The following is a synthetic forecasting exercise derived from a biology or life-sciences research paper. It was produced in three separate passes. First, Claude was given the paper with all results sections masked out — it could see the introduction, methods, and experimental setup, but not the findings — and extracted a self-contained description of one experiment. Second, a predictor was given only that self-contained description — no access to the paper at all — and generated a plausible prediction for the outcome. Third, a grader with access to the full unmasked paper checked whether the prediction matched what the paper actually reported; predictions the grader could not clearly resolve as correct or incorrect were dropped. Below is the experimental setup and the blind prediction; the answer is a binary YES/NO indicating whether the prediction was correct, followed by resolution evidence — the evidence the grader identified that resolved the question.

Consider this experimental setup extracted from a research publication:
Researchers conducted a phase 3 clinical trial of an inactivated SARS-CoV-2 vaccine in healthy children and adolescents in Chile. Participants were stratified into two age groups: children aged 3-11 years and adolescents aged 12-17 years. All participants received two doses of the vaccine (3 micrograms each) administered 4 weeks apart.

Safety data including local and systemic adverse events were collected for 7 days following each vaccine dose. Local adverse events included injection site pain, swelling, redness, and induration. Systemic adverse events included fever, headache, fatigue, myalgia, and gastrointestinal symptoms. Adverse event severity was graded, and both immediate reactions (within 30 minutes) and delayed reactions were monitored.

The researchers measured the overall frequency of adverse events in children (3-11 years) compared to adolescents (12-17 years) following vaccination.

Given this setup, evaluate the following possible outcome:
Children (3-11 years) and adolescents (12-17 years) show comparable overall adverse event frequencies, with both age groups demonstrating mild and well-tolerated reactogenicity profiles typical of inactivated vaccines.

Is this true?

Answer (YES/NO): NO